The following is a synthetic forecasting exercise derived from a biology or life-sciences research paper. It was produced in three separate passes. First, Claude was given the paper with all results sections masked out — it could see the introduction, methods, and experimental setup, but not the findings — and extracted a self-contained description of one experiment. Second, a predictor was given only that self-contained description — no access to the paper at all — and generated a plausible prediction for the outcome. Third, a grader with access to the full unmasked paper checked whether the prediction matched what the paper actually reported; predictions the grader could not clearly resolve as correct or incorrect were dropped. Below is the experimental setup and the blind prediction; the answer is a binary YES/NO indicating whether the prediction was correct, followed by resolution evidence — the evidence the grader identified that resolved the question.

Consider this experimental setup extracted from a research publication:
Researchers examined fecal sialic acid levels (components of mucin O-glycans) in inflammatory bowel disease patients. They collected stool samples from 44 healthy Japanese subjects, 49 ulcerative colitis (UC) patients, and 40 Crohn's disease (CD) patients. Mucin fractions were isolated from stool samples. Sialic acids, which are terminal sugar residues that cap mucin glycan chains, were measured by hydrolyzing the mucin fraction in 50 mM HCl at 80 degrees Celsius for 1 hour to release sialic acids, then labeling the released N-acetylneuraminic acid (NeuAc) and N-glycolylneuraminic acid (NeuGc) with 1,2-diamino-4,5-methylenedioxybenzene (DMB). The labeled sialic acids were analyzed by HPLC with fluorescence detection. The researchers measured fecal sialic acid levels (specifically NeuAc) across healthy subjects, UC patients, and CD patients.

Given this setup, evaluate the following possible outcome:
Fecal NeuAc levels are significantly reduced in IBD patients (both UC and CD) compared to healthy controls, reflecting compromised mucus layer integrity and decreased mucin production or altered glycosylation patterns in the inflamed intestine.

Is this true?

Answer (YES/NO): NO